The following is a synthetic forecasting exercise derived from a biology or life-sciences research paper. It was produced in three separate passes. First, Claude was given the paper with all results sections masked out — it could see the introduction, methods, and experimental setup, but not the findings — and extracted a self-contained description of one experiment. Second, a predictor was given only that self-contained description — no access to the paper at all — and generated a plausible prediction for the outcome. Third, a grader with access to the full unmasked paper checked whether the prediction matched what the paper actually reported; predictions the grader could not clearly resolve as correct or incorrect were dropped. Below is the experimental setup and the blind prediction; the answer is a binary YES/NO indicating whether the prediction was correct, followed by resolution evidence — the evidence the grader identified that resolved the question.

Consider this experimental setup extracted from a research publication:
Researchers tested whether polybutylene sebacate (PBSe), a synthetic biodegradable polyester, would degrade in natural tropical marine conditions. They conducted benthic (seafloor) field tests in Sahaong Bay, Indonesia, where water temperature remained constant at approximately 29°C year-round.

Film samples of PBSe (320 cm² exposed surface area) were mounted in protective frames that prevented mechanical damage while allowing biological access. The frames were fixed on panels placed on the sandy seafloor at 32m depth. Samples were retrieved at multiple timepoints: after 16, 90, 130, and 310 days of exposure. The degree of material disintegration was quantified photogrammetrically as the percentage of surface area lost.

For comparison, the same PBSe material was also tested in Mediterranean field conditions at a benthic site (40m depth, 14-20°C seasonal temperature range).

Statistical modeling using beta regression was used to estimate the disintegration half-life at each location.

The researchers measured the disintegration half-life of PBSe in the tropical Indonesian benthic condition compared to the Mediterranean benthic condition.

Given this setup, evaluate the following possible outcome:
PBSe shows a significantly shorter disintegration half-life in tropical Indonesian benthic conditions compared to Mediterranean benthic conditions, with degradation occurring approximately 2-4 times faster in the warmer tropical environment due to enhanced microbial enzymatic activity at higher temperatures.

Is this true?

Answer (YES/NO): NO